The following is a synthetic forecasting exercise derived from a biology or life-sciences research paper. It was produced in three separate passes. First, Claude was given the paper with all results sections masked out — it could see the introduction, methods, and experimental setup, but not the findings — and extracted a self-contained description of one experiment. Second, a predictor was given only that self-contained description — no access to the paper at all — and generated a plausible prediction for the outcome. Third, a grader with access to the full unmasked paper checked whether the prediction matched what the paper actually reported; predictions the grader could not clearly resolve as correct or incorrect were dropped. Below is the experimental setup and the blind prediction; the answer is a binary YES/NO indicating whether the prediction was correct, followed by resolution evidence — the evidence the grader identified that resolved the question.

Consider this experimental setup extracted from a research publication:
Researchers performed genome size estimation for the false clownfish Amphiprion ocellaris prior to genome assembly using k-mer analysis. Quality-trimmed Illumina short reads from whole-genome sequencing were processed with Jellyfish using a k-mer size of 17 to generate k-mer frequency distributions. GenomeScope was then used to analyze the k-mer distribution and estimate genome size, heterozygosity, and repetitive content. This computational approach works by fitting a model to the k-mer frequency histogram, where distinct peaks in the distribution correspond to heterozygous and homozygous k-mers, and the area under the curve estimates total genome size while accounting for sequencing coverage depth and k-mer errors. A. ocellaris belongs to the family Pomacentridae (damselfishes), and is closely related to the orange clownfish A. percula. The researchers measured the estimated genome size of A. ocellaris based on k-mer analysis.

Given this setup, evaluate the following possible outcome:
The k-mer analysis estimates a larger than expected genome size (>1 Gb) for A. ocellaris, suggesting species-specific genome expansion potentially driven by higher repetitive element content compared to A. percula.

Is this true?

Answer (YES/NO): NO